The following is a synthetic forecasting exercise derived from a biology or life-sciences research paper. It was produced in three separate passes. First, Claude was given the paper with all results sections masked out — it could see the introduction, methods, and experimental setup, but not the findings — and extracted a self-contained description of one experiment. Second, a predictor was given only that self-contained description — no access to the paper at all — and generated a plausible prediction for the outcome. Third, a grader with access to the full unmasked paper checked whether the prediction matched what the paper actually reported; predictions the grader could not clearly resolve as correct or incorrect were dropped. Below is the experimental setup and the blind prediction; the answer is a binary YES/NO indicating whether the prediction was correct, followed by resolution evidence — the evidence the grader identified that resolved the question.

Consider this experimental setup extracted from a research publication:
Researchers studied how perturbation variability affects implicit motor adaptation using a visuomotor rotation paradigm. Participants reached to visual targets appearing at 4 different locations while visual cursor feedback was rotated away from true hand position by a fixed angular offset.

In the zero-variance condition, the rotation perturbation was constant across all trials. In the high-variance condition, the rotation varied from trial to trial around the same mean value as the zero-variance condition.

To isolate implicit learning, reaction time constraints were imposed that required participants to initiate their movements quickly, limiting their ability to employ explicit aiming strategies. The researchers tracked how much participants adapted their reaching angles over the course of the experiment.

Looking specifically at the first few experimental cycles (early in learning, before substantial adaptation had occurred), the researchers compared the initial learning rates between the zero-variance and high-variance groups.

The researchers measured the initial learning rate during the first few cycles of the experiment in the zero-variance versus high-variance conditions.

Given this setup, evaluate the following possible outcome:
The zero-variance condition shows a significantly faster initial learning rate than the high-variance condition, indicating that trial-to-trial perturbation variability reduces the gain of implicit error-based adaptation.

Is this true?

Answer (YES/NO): YES